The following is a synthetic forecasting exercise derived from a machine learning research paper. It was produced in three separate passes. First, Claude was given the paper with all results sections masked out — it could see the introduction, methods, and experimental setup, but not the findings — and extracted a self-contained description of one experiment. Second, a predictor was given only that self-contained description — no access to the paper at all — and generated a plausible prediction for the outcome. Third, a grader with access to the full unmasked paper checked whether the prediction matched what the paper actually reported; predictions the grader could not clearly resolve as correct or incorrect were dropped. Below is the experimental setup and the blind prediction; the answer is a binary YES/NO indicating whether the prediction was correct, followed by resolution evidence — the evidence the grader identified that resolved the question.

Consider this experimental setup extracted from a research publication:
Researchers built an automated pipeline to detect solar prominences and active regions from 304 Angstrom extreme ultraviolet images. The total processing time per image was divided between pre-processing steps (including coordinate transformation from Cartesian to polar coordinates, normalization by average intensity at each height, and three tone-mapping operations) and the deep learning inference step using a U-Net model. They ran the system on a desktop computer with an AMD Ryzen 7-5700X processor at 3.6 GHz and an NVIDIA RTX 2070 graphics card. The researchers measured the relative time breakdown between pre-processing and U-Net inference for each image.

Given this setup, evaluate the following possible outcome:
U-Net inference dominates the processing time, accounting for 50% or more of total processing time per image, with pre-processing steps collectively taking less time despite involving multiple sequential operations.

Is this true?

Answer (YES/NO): NO